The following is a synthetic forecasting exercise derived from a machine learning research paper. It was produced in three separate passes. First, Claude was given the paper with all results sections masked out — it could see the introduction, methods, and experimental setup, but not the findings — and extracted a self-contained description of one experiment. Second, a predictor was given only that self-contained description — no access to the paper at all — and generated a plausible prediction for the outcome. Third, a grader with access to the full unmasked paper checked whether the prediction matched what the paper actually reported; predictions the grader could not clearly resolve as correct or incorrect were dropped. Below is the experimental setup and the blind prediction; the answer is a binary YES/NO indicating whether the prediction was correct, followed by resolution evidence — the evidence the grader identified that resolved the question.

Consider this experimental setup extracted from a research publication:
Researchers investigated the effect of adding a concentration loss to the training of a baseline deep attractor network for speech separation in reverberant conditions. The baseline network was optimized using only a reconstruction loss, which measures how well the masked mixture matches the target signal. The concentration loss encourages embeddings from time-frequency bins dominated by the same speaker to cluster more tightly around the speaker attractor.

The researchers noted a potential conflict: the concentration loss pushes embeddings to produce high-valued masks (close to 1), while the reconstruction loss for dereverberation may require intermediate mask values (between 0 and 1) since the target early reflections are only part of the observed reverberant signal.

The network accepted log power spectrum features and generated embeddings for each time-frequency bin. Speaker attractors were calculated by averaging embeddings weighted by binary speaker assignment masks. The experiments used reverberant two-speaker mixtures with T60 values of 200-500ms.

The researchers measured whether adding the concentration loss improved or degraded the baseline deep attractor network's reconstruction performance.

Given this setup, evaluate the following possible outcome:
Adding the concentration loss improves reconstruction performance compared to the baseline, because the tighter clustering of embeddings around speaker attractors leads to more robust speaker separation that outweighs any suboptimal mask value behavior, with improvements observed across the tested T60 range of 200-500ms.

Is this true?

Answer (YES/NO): NO